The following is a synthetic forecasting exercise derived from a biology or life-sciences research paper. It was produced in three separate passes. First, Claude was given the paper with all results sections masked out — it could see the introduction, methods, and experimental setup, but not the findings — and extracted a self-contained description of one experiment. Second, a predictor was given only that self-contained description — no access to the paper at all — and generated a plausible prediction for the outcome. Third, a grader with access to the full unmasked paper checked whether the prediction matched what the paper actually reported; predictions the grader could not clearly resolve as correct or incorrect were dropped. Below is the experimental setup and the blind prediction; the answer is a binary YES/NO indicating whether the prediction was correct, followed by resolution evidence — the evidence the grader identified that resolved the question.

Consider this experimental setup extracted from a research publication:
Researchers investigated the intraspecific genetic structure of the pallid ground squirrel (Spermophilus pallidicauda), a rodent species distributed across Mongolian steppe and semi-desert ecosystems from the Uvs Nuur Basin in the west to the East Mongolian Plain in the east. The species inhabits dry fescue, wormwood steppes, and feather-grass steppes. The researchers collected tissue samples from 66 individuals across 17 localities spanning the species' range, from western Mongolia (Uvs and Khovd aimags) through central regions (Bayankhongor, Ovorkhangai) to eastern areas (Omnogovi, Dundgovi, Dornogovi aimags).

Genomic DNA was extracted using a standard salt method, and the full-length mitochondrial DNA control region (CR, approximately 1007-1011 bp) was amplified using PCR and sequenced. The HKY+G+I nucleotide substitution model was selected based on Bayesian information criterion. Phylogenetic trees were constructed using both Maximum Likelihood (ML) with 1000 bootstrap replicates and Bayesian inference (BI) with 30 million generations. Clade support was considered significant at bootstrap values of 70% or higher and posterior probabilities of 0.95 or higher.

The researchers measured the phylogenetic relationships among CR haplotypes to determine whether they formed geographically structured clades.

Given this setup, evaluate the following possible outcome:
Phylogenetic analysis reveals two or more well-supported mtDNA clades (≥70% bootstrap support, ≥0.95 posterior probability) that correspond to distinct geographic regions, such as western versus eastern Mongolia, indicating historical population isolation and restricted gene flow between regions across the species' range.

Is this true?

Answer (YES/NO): YES